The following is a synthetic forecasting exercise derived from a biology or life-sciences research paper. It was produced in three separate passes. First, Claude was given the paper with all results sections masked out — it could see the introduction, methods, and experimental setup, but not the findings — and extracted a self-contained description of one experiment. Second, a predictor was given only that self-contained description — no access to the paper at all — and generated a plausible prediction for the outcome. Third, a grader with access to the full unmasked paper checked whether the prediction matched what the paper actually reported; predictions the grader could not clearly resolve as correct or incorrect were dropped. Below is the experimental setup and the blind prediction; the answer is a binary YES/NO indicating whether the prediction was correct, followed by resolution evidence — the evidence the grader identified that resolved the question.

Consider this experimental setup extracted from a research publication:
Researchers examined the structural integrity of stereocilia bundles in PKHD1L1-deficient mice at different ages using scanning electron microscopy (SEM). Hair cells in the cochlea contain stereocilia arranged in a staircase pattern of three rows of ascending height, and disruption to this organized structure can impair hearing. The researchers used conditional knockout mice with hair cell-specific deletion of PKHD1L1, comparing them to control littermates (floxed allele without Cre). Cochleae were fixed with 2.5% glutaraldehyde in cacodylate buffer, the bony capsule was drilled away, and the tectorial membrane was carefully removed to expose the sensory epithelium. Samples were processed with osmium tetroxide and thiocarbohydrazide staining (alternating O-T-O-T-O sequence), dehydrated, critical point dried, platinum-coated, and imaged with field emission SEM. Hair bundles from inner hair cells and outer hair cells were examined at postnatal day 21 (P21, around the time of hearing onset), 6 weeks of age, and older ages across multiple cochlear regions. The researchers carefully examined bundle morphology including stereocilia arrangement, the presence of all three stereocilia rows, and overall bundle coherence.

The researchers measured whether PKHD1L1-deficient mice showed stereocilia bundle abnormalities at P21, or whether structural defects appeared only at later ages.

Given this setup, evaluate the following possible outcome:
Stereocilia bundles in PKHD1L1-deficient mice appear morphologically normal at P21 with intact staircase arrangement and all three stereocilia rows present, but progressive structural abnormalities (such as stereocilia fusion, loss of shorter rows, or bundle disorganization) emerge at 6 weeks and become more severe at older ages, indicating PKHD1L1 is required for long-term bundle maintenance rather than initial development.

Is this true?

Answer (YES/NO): YES